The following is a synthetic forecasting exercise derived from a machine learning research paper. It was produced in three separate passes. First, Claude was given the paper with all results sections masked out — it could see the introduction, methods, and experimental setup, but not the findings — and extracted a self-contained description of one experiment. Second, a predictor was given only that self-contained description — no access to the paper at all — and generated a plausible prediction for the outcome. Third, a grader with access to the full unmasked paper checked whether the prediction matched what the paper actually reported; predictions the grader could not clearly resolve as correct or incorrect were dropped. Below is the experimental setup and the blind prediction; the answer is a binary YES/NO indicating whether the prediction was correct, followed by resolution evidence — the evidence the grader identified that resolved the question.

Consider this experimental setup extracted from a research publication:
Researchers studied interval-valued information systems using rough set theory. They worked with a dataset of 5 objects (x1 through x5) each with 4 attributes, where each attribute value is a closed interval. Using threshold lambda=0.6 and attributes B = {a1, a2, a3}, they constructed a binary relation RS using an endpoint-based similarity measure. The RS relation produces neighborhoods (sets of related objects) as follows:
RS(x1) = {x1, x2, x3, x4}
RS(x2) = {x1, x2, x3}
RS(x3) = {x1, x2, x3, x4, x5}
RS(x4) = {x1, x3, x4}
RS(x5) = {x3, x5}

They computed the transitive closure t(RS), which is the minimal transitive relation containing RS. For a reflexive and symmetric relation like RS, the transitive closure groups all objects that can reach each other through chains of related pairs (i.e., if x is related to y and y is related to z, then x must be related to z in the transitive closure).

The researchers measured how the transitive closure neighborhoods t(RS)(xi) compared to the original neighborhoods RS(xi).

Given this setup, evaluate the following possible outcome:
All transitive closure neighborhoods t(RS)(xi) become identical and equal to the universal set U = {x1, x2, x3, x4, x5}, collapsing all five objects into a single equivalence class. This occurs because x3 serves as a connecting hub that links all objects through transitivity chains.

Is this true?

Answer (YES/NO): YES